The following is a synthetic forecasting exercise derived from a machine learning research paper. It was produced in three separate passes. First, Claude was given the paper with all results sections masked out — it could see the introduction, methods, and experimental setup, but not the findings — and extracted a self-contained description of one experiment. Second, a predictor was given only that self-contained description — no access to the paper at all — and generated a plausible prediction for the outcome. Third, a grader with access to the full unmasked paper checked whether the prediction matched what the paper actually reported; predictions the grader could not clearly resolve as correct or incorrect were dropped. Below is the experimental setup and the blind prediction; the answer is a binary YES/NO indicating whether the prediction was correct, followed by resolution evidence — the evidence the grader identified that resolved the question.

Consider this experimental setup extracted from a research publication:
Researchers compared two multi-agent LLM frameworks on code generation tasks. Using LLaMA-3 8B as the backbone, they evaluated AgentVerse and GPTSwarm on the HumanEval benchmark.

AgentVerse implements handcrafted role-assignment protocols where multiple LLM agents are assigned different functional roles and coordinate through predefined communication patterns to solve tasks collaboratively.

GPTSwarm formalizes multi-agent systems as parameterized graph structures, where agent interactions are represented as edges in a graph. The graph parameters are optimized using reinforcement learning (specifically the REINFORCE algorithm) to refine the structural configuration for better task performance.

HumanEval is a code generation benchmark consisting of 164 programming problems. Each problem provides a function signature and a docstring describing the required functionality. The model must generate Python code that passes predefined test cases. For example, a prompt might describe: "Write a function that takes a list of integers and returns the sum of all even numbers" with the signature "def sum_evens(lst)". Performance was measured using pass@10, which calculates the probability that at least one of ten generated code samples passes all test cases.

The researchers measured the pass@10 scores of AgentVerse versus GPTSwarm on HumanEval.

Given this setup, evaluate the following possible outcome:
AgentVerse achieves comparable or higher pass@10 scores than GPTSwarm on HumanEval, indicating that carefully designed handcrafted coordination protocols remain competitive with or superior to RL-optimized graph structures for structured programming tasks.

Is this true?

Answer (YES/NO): NO